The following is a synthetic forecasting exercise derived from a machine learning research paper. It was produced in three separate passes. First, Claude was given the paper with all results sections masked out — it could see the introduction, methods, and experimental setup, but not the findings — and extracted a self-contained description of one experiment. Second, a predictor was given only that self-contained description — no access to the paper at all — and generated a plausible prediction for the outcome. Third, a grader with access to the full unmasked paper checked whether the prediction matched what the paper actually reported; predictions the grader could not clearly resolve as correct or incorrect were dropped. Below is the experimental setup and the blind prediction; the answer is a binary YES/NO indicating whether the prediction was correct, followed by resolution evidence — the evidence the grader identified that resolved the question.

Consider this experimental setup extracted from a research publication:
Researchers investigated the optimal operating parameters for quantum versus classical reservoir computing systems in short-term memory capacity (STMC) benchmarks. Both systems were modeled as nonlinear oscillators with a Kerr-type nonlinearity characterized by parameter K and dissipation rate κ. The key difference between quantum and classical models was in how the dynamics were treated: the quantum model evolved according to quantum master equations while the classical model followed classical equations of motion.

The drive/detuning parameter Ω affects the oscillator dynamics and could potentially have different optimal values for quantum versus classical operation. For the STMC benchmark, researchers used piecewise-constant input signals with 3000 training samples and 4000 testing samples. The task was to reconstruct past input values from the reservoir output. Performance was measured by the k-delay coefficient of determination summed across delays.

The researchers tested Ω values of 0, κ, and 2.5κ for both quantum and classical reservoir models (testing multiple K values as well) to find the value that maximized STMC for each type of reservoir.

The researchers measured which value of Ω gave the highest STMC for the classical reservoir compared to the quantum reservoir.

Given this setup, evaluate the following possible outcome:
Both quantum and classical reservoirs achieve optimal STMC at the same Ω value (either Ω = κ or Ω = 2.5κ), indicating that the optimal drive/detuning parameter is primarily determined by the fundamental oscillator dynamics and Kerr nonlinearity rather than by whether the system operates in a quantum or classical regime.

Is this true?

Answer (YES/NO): NO